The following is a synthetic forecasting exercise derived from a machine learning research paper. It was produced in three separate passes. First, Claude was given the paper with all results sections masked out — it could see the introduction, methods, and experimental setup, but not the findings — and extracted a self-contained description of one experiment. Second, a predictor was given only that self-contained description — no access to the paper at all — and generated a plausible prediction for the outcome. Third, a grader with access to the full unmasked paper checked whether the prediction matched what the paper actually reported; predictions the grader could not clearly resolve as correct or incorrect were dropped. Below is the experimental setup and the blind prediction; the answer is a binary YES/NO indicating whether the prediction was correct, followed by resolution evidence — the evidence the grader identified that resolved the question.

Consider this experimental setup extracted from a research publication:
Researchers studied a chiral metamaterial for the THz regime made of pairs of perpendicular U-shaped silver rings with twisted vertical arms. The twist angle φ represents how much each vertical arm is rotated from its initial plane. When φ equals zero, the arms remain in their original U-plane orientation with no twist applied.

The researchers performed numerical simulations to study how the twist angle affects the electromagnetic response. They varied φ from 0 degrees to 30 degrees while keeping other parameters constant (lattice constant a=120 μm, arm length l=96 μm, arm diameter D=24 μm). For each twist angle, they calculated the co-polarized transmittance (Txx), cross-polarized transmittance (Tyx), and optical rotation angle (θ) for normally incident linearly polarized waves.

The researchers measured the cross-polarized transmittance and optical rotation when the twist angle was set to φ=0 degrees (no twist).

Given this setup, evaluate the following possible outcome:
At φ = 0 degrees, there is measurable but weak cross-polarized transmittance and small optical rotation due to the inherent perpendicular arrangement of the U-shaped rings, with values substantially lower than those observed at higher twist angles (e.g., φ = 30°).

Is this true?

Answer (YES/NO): NO